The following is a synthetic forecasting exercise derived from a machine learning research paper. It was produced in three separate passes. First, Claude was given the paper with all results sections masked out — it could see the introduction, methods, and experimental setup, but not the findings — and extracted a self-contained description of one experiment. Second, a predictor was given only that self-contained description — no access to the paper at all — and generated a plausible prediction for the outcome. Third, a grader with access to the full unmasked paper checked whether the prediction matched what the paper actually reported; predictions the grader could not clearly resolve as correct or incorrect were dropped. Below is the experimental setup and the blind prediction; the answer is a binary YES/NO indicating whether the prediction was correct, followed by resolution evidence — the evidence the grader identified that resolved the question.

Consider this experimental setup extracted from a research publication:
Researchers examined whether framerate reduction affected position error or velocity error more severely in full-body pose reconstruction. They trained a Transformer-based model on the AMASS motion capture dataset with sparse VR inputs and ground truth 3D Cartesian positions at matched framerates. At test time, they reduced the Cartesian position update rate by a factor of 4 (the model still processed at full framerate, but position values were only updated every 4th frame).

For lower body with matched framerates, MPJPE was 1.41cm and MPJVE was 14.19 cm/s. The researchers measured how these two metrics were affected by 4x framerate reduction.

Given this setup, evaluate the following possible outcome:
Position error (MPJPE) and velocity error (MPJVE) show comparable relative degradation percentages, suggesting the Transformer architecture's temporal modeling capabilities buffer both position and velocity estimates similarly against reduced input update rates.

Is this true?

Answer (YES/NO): NO